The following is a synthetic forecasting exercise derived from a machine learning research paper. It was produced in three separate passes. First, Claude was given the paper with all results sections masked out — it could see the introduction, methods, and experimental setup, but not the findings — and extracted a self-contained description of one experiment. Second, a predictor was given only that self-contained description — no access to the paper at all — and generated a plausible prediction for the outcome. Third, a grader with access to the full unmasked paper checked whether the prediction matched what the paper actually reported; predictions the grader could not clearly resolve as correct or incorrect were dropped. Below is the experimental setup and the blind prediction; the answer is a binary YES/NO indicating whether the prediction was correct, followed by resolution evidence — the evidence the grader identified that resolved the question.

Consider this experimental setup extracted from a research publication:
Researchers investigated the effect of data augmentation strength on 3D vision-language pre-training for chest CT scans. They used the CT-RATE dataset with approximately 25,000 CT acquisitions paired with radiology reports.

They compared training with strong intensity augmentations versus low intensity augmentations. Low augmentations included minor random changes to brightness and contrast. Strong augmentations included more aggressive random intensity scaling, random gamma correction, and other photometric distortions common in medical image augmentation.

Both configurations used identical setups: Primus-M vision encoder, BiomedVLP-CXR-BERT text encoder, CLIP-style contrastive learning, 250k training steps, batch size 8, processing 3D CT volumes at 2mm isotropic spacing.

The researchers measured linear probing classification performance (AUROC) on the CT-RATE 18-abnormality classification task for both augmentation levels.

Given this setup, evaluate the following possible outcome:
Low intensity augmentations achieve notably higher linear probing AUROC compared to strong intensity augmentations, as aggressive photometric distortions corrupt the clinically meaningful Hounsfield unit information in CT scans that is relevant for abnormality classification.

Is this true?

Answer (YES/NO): YES